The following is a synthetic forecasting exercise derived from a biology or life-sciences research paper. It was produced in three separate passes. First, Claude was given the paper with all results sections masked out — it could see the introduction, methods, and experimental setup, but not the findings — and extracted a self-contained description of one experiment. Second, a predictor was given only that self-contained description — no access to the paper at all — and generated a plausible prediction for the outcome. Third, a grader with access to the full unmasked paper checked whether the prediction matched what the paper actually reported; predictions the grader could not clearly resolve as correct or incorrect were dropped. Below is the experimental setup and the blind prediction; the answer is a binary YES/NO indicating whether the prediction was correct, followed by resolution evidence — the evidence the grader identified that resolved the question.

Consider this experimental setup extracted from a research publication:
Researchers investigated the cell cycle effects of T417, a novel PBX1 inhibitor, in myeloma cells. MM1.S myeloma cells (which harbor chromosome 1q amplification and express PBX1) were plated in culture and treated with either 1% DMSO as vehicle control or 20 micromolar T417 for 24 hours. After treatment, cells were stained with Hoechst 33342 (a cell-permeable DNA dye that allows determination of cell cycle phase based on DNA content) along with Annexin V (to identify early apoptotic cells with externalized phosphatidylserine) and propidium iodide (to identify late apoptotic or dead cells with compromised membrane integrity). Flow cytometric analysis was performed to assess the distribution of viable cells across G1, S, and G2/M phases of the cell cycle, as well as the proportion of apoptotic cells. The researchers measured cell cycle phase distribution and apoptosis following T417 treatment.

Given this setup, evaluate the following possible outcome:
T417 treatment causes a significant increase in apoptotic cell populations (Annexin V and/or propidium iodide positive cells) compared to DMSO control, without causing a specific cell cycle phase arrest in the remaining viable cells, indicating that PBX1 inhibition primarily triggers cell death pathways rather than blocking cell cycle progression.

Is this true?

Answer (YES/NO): NO